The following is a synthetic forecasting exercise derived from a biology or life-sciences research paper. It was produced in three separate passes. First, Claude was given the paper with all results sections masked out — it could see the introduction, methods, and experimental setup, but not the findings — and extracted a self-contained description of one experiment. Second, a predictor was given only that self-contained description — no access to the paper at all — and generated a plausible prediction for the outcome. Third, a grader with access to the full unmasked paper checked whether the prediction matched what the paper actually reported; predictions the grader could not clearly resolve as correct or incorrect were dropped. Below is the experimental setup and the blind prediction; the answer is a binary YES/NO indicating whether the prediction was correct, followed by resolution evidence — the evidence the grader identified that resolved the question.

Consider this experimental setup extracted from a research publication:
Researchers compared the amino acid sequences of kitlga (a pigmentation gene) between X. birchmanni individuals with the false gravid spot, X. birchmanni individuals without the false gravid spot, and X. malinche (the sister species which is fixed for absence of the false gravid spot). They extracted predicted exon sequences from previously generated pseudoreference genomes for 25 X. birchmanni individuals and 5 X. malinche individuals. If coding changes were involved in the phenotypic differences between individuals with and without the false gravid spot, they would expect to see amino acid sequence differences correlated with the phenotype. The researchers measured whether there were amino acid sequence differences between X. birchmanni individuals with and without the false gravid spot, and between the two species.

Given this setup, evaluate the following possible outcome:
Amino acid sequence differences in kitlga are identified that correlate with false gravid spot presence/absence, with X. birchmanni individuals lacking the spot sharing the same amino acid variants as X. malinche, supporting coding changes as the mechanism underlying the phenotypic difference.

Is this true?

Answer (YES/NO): NO